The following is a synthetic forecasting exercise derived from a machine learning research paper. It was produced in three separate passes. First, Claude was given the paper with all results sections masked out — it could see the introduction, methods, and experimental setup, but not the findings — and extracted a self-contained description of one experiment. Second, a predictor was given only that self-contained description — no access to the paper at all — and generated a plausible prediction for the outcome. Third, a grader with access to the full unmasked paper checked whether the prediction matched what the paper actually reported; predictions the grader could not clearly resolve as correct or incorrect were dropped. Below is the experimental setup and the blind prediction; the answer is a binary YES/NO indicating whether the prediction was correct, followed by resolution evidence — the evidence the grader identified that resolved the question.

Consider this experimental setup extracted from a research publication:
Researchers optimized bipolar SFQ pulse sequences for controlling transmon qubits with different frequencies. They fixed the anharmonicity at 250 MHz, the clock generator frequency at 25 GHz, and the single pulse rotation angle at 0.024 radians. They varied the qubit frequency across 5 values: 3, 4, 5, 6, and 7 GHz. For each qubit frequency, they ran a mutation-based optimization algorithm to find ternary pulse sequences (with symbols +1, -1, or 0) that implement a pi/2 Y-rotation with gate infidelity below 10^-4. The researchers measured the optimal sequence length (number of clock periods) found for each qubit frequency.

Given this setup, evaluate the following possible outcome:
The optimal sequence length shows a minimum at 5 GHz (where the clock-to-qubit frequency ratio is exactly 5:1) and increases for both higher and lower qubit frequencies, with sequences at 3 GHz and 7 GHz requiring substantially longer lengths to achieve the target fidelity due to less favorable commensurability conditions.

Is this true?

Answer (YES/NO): NO